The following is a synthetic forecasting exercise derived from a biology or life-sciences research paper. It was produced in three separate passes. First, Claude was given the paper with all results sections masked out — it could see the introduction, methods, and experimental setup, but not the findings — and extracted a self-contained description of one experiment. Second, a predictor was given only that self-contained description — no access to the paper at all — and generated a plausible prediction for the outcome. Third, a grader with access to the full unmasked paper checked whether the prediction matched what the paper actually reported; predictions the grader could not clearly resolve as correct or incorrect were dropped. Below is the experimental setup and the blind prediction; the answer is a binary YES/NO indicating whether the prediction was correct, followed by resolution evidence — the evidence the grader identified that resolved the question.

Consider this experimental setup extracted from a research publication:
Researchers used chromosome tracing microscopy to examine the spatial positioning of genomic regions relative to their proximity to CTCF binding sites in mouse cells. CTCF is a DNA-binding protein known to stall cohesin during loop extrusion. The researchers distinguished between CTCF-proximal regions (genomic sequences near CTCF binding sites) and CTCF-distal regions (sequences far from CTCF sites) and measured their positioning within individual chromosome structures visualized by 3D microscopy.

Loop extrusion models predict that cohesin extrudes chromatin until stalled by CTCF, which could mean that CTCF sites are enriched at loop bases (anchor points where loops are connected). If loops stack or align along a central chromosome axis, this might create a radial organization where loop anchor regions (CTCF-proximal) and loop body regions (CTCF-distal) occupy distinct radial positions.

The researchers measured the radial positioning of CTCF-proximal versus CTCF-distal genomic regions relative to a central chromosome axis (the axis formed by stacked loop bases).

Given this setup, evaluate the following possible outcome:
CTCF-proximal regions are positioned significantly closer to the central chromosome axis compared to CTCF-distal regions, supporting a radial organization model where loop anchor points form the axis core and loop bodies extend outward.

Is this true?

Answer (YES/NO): YES